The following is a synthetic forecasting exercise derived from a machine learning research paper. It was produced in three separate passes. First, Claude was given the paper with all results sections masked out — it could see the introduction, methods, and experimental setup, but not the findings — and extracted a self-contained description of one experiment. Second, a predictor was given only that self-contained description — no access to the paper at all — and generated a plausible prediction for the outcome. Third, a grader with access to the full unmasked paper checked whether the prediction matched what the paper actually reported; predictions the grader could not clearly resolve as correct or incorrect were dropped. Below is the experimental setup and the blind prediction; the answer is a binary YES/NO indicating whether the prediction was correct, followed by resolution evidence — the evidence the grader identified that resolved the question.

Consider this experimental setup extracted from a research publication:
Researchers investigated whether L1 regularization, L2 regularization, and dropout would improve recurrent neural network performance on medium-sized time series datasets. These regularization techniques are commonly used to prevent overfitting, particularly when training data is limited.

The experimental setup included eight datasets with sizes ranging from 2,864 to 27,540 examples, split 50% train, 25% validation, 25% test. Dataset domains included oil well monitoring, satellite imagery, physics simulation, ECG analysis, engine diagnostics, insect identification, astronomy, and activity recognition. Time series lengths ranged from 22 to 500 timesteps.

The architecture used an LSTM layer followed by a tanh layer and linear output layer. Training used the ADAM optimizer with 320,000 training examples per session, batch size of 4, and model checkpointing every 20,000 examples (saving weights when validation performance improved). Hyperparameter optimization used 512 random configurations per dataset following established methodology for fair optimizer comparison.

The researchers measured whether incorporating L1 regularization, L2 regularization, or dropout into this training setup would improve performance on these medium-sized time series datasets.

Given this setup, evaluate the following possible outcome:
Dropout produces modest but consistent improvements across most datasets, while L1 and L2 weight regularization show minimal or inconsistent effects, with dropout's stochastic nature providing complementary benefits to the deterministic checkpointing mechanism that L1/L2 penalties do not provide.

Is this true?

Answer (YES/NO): NO